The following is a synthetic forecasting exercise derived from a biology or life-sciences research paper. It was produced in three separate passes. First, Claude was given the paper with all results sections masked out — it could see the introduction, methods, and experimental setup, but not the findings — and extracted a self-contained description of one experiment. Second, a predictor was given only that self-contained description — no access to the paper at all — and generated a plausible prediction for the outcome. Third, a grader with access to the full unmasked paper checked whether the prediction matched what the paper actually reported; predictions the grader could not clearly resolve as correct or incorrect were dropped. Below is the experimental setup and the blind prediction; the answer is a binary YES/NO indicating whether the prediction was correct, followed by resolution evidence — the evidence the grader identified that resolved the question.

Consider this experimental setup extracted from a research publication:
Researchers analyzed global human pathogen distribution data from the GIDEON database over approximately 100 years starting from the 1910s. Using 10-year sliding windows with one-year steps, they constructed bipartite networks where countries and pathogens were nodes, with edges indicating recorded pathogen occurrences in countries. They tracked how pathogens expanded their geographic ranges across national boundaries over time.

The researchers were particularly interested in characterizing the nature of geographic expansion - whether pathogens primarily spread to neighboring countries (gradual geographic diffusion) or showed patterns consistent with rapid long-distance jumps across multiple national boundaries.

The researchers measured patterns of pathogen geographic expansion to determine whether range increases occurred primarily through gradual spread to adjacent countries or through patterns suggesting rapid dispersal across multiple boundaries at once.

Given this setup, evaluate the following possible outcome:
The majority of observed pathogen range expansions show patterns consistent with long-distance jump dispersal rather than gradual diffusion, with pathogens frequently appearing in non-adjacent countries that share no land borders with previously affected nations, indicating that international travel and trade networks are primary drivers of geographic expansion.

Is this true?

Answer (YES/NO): YES